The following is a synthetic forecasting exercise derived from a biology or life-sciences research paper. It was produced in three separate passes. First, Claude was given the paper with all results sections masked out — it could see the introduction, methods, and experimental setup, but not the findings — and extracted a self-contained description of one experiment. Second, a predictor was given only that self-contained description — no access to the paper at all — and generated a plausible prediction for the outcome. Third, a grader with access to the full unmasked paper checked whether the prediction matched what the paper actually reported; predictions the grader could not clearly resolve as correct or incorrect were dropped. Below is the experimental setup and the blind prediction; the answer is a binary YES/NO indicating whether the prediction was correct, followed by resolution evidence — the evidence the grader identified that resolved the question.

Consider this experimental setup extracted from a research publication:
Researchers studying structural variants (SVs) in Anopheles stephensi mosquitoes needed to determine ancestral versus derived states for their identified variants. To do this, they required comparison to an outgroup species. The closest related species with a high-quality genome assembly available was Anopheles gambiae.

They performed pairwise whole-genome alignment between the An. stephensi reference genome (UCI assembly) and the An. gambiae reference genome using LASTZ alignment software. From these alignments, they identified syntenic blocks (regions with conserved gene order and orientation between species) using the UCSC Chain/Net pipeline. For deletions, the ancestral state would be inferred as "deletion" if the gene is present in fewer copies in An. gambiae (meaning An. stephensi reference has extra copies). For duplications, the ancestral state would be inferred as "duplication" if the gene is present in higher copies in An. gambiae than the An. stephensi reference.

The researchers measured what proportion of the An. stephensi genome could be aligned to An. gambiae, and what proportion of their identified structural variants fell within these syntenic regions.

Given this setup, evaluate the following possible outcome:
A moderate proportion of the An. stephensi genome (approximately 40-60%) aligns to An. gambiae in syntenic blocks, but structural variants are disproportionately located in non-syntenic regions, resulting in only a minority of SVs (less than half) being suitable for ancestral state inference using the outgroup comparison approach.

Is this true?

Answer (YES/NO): YES